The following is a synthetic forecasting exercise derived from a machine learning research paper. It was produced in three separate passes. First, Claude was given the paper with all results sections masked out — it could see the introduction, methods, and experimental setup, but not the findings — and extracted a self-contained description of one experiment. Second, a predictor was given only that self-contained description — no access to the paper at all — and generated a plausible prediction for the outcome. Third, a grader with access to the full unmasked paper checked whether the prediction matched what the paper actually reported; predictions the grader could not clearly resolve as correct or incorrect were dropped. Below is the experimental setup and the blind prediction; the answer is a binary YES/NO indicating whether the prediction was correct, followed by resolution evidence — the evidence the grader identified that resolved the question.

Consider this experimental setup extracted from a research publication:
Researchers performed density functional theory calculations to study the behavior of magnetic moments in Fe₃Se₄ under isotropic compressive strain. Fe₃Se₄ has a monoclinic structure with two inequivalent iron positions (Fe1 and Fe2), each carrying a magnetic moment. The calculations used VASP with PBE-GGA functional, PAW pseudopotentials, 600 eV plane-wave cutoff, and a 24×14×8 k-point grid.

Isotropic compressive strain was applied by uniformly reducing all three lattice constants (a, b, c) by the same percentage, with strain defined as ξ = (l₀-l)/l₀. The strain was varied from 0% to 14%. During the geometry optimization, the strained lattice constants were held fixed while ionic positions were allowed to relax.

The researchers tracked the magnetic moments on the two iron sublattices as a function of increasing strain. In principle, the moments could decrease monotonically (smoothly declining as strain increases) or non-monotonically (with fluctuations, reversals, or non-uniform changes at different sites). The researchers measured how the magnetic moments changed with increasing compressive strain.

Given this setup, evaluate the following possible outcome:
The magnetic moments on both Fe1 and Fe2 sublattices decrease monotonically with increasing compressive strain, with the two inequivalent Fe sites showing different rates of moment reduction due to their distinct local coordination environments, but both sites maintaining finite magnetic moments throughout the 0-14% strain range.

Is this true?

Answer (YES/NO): NO